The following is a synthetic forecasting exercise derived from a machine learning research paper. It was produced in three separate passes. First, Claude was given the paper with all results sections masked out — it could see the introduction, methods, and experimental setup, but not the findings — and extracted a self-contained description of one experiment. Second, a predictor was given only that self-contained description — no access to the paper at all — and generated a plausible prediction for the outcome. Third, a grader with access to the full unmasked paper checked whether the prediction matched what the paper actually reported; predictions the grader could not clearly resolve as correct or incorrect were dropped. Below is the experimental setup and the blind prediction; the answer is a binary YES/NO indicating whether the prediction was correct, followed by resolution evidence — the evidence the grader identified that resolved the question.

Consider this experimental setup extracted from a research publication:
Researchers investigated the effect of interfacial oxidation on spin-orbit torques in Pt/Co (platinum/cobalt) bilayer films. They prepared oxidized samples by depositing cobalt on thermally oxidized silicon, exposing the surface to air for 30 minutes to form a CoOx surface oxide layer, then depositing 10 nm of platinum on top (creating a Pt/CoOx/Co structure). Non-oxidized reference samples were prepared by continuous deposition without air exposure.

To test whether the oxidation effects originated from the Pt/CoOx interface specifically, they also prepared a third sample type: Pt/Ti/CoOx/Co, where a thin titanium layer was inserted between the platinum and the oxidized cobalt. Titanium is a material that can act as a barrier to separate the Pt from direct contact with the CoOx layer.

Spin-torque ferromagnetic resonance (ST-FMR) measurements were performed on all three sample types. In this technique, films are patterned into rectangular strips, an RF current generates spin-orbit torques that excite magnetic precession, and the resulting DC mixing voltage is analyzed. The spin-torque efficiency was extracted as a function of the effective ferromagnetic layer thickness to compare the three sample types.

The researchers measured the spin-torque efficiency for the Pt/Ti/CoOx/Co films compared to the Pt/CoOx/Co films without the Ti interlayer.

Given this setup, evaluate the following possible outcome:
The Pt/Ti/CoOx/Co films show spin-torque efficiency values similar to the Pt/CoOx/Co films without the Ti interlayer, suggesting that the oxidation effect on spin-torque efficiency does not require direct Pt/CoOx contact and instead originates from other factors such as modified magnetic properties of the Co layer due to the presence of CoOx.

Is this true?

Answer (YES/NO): NO